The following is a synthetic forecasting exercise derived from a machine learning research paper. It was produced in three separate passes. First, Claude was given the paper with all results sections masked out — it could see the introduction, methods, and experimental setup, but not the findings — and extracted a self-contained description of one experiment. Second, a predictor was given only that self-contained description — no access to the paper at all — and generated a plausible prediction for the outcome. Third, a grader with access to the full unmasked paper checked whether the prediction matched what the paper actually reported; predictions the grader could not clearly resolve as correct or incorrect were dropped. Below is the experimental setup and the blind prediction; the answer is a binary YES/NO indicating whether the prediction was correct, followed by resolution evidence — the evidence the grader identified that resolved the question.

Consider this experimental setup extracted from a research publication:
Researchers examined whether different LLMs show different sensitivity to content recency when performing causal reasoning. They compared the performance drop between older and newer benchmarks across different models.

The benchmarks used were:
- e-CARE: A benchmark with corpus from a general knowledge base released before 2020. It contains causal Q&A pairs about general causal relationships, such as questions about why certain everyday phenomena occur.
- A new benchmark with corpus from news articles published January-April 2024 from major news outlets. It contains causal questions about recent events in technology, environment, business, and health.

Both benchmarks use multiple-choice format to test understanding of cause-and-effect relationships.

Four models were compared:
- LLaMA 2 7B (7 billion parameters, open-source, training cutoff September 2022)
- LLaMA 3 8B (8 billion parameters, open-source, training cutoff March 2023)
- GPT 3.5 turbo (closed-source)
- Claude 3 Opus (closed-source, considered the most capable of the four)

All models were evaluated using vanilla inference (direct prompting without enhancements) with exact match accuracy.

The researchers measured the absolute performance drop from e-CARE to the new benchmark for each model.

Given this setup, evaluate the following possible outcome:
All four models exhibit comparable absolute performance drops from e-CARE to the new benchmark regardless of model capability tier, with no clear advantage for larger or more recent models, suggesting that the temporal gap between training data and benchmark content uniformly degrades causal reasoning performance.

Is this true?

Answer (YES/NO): NO